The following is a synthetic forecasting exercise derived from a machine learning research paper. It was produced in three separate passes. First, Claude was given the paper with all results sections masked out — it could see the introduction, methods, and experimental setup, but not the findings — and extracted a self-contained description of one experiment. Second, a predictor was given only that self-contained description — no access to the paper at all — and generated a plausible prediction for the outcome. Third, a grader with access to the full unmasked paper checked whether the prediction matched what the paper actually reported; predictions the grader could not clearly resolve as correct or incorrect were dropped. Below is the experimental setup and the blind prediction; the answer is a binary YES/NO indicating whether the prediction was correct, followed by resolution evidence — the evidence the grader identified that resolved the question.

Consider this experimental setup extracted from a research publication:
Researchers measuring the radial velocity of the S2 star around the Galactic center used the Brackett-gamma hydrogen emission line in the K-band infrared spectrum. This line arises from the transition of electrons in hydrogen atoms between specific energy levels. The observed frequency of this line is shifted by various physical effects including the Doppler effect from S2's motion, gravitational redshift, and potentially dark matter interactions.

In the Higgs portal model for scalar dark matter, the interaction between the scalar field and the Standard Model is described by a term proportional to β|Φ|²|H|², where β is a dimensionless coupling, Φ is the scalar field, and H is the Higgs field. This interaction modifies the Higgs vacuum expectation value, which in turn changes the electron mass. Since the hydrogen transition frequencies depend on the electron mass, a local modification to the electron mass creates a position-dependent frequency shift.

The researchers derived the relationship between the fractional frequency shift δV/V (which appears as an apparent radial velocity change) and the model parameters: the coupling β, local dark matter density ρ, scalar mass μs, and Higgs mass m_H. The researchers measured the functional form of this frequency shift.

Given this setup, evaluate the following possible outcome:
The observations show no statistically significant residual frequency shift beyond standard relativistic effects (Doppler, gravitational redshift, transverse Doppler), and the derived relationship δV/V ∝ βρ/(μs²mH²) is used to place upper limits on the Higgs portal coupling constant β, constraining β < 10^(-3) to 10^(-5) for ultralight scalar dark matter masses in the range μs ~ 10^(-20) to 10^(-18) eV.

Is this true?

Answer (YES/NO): NO